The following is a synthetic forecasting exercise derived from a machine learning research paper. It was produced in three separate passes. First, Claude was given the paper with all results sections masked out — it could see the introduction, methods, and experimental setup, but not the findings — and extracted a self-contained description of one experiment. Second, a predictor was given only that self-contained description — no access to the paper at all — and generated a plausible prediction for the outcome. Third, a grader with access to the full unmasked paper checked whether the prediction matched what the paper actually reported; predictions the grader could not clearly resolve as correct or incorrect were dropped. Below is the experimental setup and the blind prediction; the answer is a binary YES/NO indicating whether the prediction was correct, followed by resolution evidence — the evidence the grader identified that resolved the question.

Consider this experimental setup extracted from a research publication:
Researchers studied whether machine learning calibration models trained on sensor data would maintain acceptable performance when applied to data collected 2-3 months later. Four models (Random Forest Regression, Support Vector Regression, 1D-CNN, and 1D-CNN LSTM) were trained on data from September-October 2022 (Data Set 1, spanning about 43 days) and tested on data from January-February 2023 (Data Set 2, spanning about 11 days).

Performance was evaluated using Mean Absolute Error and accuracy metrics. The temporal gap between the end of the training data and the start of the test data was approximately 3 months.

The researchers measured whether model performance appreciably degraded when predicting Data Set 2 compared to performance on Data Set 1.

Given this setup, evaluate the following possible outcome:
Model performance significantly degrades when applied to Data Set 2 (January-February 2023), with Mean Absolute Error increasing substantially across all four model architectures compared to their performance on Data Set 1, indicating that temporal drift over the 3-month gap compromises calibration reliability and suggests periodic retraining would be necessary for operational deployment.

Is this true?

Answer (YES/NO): NO